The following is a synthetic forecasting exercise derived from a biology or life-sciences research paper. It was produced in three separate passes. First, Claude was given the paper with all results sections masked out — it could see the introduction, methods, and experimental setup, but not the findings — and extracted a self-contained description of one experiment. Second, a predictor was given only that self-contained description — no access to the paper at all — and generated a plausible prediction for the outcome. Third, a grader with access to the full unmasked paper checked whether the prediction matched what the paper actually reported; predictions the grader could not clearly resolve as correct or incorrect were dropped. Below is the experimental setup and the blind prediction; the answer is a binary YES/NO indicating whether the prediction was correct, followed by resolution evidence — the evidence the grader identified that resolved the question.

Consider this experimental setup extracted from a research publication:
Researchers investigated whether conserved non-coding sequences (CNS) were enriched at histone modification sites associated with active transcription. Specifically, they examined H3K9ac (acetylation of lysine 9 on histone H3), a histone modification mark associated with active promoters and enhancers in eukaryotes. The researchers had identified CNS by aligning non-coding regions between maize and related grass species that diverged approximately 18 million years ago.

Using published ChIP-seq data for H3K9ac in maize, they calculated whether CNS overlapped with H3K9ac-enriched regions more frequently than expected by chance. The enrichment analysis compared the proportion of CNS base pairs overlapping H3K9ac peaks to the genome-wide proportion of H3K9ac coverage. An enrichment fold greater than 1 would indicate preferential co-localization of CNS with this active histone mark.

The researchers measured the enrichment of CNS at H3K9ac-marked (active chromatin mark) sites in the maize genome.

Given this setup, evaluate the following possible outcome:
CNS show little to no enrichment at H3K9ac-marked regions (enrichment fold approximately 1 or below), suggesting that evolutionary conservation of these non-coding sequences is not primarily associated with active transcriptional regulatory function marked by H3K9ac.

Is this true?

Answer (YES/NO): NO